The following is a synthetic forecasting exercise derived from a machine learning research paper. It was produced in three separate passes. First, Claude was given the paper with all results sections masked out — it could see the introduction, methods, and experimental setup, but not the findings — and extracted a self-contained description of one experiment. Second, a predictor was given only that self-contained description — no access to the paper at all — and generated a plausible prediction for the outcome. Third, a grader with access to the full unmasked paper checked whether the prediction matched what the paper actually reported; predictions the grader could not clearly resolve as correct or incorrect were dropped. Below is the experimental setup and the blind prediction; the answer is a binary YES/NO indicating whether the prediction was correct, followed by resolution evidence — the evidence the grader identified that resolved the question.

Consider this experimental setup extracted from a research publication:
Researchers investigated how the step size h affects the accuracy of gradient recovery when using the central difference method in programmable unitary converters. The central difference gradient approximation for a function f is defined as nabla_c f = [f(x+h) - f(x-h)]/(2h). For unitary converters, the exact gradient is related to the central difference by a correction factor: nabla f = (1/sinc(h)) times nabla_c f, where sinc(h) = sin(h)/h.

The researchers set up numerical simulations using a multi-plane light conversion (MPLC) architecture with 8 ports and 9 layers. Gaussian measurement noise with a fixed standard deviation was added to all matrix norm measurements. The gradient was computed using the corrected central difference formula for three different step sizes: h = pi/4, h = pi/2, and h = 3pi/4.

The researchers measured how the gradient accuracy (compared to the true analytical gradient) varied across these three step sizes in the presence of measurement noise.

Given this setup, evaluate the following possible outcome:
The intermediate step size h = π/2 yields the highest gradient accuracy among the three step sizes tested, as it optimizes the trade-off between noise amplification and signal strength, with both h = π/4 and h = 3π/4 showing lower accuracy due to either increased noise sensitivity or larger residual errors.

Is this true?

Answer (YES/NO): YES